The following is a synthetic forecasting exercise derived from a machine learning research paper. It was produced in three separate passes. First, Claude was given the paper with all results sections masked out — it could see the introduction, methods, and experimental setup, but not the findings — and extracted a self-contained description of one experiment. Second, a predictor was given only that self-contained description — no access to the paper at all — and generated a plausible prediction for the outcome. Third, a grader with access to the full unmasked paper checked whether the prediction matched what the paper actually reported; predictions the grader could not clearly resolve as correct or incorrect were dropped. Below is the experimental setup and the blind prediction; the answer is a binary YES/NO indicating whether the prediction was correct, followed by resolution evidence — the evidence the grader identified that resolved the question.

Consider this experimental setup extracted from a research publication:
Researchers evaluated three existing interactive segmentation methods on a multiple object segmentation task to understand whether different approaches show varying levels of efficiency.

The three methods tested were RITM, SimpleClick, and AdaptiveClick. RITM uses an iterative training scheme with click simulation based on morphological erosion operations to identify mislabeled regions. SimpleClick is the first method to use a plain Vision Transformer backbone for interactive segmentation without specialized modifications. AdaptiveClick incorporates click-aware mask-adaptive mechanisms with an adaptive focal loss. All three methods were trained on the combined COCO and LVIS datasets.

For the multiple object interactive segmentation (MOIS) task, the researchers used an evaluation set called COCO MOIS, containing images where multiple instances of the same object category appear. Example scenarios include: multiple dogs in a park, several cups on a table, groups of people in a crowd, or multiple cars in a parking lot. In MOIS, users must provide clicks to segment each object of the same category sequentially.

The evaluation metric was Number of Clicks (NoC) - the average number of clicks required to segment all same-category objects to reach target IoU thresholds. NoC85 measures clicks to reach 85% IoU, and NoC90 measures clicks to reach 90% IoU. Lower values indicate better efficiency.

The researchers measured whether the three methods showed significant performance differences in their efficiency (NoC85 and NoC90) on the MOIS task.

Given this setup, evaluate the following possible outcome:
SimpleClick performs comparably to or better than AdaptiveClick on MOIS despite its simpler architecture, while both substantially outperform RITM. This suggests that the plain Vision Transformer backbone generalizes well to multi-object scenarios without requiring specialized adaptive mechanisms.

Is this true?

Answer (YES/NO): NO